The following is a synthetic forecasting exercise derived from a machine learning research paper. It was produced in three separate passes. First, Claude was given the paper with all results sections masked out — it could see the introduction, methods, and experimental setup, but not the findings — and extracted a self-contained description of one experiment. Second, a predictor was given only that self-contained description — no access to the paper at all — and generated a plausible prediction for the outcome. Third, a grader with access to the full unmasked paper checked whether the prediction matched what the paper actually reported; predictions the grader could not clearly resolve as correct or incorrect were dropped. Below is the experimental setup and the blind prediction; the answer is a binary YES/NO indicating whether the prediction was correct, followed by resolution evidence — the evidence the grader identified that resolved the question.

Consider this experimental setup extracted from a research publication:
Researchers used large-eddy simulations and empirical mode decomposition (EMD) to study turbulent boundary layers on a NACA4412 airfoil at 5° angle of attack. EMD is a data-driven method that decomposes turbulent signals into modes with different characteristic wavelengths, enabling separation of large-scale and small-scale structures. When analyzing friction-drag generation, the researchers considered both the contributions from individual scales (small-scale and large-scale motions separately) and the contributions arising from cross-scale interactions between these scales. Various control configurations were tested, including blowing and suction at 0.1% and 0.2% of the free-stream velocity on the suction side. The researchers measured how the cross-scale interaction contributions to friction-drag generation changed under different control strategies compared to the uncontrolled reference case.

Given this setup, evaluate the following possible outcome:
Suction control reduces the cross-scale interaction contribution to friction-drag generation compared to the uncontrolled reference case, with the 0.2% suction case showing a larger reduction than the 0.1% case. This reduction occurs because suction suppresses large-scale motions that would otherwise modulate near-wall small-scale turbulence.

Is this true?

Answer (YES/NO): NO